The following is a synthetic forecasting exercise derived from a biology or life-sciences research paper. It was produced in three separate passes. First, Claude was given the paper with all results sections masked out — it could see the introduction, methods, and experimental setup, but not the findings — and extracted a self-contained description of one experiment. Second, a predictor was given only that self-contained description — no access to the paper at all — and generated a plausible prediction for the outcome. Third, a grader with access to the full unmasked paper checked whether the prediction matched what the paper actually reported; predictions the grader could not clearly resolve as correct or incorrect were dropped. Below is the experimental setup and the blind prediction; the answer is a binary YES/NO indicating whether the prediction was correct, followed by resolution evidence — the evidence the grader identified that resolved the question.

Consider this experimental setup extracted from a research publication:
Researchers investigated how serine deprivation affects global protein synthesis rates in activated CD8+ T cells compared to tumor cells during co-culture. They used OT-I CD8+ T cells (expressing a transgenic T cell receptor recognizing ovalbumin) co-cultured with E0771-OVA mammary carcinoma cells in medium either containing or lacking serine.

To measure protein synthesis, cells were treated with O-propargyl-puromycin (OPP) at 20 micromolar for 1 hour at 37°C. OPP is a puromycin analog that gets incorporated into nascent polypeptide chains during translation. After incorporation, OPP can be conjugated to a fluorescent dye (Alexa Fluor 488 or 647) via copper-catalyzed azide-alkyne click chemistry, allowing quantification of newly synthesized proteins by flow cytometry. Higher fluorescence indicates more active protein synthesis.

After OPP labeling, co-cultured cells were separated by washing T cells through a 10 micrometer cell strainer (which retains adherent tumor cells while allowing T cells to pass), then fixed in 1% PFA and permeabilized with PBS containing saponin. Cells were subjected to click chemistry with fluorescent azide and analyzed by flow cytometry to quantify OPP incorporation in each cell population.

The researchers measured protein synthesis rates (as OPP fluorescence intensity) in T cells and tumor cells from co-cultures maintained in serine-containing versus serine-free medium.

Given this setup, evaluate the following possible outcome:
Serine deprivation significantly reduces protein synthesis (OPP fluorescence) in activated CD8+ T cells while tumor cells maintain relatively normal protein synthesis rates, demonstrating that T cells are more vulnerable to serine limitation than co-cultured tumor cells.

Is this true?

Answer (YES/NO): YES